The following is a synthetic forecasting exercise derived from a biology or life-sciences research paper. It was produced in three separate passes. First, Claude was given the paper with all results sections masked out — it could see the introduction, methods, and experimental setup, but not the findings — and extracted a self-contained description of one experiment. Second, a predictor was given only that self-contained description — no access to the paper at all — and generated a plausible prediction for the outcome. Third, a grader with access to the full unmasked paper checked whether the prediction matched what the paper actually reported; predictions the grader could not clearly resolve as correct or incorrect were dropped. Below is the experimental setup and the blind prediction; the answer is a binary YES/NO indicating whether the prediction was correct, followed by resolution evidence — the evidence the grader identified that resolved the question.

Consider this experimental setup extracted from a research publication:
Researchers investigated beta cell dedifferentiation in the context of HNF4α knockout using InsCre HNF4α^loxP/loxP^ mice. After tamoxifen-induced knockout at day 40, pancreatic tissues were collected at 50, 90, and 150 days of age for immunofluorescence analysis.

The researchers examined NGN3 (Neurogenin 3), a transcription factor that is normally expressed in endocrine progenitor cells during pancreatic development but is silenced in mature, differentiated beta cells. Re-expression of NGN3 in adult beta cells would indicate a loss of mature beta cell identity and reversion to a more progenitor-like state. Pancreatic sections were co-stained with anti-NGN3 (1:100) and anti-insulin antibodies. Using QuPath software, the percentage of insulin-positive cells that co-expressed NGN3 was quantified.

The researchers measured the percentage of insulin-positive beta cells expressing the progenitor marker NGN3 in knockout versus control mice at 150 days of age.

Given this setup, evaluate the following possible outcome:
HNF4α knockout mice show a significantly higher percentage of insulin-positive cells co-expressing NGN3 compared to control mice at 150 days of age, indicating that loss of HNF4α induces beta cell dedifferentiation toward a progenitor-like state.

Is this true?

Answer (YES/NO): NO